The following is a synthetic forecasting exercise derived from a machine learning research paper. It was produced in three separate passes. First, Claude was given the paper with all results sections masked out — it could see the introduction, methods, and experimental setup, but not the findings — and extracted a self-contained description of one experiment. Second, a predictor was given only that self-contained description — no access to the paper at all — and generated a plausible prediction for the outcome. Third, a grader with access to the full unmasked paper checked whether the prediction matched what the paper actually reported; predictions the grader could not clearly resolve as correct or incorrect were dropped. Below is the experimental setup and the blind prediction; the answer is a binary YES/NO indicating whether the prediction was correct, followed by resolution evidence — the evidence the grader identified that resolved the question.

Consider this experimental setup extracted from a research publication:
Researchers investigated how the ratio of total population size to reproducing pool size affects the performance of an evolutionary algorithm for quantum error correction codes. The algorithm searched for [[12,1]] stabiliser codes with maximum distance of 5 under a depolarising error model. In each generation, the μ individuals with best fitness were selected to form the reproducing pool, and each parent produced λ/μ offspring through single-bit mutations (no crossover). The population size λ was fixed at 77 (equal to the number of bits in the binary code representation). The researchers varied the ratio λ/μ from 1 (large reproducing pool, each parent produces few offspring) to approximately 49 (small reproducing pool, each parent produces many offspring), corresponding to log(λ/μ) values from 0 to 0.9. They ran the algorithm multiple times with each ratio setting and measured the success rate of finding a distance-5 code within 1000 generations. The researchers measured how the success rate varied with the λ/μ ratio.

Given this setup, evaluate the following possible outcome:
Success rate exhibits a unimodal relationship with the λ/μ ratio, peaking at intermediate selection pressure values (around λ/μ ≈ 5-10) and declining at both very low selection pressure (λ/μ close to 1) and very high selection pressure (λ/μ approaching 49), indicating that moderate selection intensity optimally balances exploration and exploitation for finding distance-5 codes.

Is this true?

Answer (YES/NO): NO